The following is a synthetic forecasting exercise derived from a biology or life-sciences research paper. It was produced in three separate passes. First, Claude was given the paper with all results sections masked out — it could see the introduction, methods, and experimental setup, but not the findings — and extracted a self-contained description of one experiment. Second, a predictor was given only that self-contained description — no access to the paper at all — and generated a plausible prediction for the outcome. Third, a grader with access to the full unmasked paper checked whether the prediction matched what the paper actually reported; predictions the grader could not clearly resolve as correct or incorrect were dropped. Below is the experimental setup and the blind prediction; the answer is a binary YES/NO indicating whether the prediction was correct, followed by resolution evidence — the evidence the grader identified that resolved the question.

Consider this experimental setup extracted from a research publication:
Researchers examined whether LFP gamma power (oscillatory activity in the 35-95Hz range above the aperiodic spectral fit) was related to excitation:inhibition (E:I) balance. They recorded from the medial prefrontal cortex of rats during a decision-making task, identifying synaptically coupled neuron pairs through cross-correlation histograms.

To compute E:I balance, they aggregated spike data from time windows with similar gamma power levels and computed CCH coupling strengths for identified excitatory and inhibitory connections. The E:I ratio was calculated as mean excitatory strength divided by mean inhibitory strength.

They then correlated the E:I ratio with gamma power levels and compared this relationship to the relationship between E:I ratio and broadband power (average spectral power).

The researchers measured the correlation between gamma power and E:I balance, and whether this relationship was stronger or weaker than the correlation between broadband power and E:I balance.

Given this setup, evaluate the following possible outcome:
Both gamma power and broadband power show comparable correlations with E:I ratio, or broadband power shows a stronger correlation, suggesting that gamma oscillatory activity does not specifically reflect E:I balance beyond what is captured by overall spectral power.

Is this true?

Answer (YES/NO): YES